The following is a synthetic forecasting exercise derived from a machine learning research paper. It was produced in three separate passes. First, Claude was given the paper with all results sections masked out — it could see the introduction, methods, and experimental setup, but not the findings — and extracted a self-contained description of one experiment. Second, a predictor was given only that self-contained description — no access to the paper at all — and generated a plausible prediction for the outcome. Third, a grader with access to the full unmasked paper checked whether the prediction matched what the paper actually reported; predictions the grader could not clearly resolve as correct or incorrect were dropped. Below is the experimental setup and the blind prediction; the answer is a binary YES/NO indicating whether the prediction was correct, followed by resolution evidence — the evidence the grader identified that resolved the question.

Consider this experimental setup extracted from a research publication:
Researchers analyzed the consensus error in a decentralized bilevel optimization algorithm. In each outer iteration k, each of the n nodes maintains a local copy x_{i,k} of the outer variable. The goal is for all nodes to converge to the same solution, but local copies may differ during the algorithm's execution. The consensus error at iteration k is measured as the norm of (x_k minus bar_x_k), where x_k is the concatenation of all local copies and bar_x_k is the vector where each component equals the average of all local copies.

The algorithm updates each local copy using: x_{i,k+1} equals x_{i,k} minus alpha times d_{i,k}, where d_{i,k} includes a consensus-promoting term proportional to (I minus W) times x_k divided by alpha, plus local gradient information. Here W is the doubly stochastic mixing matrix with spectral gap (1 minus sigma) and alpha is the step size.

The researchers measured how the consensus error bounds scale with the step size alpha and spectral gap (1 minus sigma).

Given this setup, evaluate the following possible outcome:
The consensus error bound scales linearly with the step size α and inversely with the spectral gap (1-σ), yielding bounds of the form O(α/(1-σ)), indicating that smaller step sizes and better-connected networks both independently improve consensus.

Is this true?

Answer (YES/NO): YES